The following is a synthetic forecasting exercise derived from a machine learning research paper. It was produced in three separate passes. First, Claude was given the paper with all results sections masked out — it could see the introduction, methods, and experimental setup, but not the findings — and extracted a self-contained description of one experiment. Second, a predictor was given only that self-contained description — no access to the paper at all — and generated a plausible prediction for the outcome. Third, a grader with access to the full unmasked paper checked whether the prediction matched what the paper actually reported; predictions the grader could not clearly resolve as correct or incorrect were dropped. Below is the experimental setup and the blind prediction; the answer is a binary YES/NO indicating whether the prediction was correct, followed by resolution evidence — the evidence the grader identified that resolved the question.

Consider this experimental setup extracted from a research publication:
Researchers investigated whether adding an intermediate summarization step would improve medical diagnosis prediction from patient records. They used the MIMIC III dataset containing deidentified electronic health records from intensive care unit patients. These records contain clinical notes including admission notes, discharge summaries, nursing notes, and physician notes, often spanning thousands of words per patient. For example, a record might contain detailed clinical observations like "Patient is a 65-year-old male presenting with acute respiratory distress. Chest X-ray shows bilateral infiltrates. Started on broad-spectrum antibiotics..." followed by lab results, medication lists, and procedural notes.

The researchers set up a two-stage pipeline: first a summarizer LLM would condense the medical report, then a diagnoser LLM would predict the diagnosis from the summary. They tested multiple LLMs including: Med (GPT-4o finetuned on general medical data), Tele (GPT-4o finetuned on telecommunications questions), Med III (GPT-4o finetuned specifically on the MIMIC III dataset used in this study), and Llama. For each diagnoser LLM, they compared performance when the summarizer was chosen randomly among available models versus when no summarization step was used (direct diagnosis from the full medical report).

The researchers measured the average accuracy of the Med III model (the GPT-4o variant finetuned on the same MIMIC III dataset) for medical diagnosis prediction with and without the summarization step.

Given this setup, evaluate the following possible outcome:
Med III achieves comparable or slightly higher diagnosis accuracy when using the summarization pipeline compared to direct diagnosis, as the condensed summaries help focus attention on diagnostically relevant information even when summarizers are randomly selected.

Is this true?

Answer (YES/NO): NO